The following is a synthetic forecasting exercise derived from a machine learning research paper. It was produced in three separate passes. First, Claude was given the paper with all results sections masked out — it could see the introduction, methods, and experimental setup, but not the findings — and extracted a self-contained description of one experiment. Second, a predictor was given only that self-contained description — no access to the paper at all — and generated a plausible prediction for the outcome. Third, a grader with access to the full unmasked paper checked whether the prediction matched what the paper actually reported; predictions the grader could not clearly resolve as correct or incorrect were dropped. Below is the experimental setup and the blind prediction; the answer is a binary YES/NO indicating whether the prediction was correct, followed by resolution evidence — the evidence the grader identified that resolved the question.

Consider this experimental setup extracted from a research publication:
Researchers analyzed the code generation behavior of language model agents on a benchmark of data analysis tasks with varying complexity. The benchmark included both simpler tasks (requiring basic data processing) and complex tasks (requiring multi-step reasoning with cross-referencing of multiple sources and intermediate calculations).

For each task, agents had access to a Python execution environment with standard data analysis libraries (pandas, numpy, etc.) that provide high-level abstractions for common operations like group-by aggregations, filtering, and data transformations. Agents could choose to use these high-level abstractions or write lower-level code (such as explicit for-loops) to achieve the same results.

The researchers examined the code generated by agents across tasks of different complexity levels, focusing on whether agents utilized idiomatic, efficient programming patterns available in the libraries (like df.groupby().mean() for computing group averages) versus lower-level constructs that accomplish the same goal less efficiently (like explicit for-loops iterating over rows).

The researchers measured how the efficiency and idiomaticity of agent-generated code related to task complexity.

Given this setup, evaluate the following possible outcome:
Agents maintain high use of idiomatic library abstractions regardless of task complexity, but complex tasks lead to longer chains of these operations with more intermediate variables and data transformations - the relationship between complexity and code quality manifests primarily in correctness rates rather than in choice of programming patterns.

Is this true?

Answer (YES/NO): NO